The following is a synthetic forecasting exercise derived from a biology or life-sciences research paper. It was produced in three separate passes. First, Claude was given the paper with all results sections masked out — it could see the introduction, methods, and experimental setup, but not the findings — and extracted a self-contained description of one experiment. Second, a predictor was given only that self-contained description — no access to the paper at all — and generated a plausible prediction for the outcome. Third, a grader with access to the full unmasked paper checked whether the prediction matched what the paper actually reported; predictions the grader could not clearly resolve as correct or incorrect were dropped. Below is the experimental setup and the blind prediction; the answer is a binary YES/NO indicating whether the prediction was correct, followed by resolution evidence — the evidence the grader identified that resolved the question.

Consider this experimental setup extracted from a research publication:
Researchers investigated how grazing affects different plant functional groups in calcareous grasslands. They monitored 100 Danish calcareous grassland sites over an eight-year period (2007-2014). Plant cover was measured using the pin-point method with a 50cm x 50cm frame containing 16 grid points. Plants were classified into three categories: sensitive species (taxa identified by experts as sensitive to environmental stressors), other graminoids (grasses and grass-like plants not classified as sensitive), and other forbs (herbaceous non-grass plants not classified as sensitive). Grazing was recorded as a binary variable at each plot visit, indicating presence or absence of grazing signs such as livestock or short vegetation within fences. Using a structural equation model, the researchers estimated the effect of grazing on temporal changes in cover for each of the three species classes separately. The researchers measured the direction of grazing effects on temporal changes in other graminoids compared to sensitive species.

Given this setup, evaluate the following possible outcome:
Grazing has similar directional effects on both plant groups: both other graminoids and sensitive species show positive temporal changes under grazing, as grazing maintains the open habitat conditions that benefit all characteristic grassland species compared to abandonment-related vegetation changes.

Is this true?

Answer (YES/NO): NO